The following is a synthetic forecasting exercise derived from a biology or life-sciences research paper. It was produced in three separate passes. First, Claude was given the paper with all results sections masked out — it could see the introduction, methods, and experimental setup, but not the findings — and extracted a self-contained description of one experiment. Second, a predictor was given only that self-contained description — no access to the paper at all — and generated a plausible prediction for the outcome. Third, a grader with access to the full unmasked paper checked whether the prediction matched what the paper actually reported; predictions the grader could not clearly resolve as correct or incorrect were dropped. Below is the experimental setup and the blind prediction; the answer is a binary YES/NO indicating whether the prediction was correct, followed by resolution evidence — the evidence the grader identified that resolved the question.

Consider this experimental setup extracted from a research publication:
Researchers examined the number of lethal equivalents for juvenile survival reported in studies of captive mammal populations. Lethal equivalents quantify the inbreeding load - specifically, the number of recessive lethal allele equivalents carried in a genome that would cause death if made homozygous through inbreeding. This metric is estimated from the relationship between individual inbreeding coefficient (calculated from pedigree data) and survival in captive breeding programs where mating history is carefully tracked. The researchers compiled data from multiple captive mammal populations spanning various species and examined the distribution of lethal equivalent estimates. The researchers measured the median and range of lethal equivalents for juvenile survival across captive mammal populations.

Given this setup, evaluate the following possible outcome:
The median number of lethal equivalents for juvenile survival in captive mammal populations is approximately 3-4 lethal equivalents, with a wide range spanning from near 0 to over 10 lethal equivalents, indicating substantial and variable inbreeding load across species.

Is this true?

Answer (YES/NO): NO